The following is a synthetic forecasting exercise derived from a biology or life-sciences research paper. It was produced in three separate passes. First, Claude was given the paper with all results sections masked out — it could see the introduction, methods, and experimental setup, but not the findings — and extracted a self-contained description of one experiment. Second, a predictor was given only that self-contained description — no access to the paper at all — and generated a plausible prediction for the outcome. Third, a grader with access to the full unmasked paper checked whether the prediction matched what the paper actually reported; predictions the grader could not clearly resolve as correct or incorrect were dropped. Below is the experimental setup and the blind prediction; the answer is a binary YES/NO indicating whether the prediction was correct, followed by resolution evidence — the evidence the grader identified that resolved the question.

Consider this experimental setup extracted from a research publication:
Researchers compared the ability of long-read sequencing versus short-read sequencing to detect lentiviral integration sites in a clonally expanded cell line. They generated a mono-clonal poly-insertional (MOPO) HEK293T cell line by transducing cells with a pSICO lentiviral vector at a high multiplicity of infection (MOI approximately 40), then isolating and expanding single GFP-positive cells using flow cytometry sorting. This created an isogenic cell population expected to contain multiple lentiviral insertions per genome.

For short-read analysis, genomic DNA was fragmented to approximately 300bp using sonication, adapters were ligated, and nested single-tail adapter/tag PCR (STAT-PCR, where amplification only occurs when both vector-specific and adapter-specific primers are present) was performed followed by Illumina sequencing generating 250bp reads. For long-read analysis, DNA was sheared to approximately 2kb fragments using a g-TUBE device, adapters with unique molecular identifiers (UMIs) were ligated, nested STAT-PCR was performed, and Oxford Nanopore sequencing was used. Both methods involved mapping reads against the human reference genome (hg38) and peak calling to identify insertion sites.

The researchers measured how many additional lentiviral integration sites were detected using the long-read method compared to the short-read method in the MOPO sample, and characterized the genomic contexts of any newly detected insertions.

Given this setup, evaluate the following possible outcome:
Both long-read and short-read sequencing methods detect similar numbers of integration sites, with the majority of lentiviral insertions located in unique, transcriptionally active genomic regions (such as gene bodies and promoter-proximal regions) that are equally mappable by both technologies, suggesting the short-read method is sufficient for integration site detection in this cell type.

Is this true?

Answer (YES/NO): NO